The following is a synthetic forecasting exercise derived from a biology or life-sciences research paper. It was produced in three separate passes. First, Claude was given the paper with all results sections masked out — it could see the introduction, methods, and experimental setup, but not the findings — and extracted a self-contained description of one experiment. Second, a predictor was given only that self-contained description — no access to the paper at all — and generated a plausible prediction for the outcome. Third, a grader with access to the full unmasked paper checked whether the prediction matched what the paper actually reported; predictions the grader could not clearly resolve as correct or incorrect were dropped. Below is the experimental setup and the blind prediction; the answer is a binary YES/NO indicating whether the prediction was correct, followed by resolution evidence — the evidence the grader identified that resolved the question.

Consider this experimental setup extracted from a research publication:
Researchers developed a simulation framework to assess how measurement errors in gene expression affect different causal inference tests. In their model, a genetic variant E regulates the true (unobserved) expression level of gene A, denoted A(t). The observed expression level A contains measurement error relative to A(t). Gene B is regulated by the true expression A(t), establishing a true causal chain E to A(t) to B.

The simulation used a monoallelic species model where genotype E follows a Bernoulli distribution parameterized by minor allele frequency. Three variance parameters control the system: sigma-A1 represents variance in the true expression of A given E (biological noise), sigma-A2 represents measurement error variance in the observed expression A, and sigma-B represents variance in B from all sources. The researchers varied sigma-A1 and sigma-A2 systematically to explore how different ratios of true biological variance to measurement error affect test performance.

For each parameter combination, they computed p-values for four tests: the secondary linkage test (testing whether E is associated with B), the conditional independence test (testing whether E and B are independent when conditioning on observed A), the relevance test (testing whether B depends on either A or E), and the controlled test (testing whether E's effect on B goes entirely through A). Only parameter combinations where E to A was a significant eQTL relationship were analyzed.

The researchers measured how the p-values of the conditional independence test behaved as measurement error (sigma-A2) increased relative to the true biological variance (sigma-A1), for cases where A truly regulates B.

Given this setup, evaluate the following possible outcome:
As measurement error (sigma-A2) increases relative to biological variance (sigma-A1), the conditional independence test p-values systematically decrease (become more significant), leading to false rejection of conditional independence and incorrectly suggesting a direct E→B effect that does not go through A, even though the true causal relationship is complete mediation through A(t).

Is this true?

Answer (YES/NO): YES